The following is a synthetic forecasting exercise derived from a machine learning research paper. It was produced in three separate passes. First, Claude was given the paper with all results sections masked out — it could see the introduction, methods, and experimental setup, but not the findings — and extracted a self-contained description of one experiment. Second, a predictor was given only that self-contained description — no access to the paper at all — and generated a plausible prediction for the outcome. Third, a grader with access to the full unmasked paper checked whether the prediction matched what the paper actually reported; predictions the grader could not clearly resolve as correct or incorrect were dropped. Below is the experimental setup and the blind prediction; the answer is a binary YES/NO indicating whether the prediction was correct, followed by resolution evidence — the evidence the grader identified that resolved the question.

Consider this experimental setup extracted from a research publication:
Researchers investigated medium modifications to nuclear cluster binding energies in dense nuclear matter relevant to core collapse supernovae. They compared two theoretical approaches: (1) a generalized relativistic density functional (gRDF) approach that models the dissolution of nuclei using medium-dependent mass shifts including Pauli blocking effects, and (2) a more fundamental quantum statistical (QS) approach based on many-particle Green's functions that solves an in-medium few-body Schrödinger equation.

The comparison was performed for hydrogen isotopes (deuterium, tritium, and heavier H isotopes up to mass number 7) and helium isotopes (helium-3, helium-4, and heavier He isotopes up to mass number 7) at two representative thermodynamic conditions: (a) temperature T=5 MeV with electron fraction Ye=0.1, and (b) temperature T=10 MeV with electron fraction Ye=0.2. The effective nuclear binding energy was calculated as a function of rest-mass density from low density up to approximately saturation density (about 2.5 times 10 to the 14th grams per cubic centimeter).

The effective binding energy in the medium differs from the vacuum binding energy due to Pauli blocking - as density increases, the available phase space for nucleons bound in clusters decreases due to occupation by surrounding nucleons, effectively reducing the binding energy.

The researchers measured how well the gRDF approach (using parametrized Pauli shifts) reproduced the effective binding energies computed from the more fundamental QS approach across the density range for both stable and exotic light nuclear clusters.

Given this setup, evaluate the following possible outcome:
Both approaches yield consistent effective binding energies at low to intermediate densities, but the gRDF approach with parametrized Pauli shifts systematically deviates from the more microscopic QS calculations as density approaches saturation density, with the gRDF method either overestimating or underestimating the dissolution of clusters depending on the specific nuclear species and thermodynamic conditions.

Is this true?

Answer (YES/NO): NO